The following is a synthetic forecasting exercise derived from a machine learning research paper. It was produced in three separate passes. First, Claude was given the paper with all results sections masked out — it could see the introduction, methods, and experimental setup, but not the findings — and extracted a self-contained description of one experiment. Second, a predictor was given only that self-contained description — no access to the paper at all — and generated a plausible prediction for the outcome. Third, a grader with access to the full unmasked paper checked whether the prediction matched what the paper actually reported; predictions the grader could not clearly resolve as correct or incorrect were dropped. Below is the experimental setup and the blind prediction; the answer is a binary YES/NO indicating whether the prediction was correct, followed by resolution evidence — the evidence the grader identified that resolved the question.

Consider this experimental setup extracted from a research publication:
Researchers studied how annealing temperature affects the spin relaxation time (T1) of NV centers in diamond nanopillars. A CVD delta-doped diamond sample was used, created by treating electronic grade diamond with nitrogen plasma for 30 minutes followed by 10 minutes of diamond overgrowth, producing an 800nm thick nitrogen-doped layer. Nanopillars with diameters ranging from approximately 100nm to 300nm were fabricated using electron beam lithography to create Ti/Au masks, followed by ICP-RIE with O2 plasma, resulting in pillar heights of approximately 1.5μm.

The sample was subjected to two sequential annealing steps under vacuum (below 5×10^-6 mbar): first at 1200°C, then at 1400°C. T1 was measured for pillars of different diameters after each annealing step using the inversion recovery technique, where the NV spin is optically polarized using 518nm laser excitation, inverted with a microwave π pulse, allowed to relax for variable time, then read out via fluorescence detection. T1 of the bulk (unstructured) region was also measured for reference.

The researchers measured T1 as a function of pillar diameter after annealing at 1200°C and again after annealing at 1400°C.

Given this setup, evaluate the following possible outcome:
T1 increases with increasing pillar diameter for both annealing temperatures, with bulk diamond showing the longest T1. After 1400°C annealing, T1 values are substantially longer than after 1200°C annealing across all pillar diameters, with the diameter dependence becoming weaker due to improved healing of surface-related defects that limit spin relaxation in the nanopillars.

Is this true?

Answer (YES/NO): NO